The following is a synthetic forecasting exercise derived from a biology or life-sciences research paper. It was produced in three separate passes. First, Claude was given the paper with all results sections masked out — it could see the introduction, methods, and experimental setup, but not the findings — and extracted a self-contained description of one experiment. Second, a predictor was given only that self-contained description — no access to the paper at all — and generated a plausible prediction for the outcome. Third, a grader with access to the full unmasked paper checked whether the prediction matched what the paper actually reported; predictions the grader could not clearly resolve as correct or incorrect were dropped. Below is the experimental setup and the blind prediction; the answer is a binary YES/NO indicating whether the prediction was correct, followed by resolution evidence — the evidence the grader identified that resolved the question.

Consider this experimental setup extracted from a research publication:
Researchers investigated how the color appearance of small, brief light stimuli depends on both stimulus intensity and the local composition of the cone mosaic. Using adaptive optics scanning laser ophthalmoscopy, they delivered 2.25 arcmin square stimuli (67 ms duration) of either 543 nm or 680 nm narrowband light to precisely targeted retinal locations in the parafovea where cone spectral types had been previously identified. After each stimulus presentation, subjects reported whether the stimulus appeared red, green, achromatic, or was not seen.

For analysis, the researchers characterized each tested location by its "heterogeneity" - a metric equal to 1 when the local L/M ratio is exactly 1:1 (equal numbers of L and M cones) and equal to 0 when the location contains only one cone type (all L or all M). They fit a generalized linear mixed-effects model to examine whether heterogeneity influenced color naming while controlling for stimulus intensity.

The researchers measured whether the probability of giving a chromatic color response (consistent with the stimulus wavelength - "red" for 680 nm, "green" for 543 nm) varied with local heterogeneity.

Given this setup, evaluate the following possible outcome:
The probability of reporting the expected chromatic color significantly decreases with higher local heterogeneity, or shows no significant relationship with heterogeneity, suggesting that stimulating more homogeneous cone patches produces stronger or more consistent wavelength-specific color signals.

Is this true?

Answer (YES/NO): NO